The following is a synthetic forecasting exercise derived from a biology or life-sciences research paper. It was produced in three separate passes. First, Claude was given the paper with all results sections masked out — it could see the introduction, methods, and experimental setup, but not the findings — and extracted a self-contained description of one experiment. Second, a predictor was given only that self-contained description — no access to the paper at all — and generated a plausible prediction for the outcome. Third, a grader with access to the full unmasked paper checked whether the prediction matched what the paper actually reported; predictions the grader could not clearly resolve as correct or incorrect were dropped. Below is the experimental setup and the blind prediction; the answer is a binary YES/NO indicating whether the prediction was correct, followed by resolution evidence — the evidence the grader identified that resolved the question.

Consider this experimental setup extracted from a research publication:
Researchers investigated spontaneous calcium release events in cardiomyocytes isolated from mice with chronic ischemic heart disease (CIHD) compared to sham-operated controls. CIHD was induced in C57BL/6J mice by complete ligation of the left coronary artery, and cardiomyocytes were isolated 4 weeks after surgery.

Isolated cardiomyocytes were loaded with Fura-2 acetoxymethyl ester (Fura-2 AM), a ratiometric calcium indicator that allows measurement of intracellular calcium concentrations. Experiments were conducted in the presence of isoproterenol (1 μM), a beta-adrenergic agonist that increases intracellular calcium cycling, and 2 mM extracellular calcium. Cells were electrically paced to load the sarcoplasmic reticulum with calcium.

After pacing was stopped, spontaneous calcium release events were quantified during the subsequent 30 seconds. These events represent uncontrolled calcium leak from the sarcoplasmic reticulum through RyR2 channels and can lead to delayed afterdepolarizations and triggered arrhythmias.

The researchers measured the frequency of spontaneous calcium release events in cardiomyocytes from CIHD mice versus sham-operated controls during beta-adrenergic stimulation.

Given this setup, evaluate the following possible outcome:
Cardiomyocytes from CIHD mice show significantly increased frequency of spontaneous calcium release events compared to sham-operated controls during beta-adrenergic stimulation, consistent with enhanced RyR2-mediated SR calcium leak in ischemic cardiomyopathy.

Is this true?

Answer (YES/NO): YES